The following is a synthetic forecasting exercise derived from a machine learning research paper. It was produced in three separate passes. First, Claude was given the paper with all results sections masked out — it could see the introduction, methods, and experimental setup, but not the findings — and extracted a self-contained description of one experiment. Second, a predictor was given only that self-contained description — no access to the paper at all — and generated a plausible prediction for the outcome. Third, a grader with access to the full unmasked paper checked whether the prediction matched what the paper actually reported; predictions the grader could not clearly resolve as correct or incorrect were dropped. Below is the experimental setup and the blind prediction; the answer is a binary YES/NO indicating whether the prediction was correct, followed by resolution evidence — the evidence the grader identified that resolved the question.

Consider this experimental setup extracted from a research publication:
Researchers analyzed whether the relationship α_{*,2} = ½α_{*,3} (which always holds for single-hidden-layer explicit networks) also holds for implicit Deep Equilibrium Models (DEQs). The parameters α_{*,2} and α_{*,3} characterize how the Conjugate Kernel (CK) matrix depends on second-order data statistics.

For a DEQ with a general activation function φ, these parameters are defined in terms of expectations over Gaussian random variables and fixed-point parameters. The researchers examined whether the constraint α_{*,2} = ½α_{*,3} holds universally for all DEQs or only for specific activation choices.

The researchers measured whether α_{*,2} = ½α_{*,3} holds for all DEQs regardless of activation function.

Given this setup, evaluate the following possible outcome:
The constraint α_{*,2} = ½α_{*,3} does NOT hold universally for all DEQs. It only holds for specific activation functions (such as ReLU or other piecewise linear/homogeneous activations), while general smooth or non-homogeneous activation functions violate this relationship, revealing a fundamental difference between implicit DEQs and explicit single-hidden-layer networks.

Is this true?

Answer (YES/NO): NO